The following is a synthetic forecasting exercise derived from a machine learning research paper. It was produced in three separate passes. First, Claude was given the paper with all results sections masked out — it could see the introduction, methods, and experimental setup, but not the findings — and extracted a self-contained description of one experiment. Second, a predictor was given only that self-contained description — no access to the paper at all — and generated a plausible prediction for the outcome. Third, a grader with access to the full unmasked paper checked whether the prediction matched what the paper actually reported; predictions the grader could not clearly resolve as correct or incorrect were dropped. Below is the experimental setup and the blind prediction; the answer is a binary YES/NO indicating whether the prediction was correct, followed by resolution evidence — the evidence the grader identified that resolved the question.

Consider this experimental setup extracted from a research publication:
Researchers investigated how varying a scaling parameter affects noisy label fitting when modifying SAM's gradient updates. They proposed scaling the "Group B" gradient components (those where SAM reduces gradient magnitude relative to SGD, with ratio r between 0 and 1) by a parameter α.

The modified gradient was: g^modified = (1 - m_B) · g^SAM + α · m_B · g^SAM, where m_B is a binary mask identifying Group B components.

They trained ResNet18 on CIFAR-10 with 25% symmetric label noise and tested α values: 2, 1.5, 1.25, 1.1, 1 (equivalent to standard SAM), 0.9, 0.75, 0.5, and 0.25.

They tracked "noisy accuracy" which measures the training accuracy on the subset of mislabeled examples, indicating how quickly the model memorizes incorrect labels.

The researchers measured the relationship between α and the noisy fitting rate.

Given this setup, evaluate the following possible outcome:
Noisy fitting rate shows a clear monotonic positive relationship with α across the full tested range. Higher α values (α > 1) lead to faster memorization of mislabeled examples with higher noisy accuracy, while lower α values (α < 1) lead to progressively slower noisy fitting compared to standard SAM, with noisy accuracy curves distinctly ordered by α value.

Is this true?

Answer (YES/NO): YES